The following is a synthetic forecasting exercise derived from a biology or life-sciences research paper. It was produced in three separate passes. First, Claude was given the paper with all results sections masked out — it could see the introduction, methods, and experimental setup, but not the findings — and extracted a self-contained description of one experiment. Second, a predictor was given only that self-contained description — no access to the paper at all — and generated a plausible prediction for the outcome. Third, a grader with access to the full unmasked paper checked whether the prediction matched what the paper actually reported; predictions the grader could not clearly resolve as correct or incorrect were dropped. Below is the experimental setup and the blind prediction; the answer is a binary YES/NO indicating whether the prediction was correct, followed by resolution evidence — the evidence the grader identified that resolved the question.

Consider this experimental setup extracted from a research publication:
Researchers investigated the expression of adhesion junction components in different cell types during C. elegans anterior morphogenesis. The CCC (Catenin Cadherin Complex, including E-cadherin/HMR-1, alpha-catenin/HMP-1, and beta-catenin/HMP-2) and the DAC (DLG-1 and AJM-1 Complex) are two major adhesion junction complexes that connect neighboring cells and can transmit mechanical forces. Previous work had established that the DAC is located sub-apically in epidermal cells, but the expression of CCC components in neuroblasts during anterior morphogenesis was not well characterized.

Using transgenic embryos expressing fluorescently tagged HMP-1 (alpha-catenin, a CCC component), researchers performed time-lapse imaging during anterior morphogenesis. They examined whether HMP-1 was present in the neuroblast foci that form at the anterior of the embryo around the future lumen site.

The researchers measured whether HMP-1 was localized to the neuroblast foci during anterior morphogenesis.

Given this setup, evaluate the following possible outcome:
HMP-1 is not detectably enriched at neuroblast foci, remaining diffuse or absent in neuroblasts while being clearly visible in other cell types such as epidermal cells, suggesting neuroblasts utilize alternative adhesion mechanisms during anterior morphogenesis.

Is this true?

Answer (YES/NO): NO